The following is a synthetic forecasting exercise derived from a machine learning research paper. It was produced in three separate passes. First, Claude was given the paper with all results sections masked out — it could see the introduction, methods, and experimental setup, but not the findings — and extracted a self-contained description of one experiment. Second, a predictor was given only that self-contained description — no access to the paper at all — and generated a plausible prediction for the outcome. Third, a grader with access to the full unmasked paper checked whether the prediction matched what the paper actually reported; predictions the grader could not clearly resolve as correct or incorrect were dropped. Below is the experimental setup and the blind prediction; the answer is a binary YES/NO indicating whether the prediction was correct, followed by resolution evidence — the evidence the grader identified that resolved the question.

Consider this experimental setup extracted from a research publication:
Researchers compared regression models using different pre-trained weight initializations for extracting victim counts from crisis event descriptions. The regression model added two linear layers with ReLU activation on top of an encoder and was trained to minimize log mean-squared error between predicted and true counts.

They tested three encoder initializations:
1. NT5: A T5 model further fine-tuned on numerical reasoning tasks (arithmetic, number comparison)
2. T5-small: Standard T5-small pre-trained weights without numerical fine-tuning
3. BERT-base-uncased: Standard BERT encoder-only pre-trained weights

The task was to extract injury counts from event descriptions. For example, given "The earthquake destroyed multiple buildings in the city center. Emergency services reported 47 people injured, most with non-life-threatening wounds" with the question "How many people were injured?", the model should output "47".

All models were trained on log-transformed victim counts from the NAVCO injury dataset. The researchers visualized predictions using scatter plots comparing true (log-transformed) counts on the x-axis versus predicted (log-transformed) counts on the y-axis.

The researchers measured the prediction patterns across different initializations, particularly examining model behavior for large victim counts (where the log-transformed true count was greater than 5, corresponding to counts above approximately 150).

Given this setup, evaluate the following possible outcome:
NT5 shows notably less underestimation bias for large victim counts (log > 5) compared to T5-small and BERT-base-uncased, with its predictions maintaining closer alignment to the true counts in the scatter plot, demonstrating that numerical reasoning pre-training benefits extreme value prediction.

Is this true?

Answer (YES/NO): NO